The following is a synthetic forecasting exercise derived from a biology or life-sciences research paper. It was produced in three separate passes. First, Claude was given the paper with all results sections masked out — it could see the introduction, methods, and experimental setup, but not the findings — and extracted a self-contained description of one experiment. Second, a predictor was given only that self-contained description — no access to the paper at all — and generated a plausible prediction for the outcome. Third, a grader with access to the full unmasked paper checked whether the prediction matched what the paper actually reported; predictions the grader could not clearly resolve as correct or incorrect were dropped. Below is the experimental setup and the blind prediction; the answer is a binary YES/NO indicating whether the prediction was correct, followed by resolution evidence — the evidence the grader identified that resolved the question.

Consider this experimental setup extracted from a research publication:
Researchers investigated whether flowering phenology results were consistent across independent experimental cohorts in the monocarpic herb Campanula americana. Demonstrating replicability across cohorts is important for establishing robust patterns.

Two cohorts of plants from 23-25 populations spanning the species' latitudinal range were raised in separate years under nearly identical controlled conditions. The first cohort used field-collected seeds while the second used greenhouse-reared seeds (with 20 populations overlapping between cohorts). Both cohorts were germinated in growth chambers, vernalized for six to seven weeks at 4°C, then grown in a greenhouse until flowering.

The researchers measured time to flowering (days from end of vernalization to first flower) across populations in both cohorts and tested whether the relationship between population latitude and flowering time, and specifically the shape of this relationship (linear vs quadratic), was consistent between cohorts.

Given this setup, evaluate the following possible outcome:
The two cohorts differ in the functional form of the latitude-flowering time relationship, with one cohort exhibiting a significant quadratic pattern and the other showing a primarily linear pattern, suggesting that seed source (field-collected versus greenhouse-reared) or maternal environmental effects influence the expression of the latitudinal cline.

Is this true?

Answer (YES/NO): NO